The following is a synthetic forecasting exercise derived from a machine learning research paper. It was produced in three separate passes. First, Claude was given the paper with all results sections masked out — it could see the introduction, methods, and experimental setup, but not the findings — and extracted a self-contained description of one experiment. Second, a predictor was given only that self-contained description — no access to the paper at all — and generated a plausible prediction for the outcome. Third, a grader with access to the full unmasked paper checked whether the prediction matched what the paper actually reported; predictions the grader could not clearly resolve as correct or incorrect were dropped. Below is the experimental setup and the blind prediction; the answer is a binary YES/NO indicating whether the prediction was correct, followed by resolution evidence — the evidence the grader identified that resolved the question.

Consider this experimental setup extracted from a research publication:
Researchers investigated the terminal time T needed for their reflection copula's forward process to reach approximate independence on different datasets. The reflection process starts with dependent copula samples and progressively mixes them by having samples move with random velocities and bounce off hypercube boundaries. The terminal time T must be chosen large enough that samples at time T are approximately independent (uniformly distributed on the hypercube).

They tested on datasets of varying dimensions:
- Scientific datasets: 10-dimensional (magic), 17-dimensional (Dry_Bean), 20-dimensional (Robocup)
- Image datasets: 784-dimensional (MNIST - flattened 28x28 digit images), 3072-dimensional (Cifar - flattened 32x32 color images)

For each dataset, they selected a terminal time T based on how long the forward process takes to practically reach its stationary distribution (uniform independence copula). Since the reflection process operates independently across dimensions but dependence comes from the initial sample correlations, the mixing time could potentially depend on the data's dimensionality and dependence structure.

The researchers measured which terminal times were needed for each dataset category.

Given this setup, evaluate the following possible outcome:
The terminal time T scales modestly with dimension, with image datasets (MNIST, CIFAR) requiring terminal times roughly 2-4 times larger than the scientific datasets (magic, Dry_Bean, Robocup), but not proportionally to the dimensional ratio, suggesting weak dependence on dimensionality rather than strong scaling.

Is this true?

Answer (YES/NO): NO